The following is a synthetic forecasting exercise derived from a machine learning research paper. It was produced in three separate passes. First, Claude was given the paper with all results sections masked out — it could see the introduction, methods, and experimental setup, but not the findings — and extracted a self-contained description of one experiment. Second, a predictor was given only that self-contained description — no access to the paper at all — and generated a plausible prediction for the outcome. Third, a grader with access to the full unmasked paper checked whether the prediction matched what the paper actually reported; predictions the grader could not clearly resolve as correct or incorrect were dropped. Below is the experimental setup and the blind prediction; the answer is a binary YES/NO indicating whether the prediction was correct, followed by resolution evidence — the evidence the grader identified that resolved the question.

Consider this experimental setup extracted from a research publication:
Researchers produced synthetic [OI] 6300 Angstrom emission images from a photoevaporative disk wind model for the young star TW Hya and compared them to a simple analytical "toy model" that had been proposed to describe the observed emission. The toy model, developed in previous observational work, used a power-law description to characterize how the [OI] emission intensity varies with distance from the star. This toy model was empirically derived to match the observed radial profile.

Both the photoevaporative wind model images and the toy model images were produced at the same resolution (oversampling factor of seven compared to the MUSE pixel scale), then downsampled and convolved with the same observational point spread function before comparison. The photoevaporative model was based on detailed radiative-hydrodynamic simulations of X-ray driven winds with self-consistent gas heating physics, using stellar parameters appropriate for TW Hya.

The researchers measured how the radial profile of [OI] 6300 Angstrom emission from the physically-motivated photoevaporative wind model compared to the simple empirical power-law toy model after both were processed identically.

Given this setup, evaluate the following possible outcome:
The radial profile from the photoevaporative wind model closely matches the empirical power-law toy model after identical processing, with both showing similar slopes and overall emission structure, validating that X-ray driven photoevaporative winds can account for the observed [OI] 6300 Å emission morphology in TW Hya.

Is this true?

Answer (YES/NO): YES